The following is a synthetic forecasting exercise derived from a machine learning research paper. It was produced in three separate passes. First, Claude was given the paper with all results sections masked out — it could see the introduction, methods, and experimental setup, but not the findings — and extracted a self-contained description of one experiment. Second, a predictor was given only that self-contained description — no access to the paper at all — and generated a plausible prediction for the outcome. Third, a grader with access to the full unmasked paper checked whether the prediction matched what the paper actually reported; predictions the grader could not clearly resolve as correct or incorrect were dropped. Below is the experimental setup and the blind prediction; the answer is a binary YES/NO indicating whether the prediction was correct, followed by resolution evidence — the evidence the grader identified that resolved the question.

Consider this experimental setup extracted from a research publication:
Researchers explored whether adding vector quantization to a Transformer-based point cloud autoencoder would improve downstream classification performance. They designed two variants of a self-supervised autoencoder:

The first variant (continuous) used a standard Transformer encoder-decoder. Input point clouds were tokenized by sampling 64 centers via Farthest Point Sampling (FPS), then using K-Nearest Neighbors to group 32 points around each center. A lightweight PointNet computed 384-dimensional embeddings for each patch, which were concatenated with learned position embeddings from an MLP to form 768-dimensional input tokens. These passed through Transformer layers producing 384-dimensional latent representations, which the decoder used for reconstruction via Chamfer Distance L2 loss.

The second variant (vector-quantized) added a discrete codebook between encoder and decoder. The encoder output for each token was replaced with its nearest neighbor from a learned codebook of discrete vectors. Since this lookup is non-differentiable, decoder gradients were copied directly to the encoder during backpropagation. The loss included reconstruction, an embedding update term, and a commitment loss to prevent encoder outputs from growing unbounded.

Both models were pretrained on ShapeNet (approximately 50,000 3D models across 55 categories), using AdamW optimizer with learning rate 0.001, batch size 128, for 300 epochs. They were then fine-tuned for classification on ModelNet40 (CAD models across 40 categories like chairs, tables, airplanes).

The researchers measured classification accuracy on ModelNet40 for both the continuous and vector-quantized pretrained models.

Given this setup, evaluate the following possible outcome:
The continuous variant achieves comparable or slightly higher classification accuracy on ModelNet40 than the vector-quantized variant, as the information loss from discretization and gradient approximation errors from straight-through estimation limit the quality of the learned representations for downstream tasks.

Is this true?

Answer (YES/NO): YES